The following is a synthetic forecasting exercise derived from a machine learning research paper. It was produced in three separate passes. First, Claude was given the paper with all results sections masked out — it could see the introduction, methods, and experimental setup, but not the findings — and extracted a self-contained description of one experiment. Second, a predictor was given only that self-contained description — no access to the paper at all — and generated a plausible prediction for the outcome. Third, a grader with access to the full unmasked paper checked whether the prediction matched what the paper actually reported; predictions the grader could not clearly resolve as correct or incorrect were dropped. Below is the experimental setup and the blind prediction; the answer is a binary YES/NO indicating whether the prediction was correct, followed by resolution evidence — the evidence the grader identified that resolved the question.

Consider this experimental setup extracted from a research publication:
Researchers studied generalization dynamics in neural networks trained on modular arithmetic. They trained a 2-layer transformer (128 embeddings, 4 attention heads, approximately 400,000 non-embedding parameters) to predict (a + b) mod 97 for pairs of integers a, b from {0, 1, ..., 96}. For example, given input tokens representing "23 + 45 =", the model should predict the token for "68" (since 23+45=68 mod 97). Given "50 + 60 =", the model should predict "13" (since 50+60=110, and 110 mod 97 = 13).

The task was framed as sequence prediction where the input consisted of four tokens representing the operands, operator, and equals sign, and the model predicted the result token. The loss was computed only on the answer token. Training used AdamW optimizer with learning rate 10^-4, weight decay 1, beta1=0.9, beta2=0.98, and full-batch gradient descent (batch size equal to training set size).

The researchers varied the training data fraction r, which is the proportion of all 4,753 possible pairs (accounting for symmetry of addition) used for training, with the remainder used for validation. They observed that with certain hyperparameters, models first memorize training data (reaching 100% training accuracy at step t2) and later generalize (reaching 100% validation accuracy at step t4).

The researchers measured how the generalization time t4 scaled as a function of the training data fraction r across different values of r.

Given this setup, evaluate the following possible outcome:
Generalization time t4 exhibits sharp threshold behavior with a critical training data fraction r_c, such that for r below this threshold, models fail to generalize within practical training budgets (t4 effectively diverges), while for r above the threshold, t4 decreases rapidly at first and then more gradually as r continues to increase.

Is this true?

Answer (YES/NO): NO